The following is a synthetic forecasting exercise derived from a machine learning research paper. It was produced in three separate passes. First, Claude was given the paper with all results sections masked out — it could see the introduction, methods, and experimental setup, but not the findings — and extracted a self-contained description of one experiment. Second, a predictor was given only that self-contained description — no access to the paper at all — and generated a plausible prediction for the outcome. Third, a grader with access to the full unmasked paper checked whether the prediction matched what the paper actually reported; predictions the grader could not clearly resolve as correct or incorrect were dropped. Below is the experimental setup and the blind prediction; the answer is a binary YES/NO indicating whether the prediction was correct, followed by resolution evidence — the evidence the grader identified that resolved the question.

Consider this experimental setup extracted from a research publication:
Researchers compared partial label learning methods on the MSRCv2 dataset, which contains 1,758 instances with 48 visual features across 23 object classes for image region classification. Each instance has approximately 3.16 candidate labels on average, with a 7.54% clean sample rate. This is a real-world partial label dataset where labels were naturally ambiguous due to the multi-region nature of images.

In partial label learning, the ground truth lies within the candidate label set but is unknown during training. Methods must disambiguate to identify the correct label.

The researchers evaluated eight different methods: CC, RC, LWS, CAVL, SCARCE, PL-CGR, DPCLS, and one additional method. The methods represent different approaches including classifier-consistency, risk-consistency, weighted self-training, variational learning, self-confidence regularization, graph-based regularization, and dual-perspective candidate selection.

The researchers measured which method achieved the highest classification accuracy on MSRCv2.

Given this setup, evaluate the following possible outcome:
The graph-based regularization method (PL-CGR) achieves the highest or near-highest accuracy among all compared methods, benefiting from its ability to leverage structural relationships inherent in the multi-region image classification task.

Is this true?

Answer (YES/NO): YES